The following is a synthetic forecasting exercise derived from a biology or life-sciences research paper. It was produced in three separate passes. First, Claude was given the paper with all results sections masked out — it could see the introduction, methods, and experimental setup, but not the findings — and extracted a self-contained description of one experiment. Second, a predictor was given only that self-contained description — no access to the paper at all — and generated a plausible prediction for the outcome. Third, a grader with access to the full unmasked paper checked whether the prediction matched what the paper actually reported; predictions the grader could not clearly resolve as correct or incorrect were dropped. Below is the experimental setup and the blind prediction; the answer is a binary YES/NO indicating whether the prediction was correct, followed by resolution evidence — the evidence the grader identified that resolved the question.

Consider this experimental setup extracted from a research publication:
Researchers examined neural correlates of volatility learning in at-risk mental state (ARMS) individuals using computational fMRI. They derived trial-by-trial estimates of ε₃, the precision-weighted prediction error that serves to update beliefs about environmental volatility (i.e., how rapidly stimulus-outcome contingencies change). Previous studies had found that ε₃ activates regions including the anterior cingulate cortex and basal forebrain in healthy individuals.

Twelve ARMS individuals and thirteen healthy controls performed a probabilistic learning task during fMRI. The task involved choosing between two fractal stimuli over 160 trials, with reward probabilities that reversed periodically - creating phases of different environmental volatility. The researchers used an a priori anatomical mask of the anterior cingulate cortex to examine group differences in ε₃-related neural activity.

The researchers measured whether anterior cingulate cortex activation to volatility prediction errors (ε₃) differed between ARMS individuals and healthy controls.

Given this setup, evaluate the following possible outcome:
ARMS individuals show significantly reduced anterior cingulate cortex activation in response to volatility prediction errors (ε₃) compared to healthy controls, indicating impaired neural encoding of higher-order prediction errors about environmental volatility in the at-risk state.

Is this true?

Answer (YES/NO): YES